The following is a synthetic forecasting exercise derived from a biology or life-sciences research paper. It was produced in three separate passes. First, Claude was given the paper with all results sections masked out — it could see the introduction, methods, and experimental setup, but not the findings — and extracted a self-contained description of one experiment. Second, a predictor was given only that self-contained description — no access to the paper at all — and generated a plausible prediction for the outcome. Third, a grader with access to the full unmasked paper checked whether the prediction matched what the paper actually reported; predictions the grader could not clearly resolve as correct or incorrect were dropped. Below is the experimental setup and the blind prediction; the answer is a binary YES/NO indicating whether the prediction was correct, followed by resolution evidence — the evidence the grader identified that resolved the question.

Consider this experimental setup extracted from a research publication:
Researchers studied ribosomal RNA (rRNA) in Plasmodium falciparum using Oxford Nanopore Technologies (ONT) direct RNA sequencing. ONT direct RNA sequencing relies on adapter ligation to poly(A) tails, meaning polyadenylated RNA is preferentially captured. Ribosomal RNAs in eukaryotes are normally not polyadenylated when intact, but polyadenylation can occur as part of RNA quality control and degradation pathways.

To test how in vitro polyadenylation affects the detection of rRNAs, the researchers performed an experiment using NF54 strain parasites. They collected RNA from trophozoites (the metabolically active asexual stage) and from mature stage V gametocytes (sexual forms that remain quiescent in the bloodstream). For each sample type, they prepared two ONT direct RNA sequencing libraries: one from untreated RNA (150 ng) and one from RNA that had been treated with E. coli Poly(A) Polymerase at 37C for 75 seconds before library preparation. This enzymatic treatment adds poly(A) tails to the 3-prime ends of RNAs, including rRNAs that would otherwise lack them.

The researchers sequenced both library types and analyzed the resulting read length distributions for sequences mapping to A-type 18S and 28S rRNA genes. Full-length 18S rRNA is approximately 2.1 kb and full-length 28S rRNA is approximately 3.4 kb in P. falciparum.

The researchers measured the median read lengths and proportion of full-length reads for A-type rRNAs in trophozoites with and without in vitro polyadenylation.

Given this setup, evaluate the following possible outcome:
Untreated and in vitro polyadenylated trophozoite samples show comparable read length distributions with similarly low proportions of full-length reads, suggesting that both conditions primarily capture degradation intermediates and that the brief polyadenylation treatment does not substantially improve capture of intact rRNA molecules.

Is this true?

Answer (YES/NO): NO